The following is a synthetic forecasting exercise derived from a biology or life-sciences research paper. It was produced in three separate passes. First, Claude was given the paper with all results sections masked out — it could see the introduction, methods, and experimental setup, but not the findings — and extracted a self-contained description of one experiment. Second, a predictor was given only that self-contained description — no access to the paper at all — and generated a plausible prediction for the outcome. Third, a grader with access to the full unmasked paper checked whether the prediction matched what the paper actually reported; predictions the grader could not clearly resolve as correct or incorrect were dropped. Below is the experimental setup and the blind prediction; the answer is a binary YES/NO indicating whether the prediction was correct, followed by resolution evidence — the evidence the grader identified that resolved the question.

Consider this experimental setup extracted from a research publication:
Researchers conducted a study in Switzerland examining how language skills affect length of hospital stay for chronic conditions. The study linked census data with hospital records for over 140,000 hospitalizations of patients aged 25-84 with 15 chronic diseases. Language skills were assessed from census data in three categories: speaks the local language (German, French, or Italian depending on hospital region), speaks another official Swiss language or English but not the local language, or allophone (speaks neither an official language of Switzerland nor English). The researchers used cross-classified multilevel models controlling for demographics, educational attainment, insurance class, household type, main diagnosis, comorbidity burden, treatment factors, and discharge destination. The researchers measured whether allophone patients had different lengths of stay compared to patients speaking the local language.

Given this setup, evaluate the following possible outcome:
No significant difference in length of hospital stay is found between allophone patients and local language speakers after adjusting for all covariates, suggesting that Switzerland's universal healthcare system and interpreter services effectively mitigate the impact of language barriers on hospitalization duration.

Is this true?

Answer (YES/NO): NO